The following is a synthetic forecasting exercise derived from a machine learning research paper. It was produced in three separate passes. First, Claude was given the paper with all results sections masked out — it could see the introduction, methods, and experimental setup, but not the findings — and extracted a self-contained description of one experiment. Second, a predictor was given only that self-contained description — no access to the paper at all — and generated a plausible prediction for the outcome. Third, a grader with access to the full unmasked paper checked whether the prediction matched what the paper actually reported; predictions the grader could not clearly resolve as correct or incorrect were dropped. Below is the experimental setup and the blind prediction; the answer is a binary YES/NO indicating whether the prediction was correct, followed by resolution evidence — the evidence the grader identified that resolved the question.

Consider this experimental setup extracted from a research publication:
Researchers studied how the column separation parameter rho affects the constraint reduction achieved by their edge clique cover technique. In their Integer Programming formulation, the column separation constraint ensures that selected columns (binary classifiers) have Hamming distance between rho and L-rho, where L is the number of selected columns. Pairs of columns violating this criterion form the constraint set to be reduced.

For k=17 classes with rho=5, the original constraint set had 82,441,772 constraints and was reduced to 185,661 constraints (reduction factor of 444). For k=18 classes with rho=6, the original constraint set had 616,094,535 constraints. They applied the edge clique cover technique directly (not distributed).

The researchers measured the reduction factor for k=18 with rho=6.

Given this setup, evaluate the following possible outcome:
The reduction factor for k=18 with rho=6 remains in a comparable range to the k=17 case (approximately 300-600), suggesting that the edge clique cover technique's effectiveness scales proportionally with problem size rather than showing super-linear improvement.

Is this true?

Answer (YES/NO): YES